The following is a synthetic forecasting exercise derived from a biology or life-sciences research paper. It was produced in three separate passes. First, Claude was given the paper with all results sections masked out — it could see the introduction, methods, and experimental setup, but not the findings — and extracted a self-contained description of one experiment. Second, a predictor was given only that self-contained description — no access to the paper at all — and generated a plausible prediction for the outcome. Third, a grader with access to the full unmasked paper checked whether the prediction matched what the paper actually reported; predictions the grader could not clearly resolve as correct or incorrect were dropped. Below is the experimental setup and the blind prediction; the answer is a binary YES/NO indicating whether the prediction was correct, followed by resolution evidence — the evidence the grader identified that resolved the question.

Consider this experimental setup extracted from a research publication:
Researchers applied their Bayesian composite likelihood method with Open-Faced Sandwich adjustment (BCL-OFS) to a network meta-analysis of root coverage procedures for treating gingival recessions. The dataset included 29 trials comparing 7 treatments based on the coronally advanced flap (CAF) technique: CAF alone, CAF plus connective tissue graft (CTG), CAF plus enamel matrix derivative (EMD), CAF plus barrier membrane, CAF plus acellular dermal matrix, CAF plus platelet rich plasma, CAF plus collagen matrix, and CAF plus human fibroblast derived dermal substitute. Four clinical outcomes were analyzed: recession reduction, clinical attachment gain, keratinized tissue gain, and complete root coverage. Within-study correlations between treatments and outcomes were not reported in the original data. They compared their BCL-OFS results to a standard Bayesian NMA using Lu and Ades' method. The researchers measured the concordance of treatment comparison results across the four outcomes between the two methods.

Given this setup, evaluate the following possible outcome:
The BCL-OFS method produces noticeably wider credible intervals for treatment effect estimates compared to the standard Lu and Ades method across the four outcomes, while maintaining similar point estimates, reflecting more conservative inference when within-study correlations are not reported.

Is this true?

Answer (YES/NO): NO